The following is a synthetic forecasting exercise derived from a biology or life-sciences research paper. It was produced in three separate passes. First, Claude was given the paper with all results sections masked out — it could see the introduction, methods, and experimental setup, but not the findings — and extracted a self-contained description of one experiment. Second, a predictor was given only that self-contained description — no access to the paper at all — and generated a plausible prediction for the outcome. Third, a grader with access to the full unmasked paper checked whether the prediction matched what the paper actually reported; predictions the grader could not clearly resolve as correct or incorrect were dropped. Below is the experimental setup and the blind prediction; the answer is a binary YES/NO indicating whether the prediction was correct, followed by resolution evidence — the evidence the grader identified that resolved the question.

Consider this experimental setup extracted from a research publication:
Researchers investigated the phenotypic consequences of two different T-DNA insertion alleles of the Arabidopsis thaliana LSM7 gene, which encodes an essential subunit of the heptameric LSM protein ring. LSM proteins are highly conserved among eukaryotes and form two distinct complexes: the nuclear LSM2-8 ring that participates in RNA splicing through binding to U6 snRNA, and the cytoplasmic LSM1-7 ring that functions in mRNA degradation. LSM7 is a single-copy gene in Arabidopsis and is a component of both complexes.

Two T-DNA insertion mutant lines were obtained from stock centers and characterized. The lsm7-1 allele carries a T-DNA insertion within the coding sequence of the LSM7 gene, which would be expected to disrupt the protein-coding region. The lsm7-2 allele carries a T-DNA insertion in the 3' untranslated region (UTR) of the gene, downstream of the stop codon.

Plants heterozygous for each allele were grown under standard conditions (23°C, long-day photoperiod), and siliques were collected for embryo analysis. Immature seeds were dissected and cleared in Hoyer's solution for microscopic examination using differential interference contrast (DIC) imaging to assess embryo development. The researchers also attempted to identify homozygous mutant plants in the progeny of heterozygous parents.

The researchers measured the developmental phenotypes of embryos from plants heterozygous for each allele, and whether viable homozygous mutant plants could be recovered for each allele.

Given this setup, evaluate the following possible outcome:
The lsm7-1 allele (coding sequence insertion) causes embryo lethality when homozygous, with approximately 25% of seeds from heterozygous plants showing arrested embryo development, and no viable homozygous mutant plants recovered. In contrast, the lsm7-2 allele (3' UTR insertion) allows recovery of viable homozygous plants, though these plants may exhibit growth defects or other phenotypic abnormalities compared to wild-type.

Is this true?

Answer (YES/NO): YES